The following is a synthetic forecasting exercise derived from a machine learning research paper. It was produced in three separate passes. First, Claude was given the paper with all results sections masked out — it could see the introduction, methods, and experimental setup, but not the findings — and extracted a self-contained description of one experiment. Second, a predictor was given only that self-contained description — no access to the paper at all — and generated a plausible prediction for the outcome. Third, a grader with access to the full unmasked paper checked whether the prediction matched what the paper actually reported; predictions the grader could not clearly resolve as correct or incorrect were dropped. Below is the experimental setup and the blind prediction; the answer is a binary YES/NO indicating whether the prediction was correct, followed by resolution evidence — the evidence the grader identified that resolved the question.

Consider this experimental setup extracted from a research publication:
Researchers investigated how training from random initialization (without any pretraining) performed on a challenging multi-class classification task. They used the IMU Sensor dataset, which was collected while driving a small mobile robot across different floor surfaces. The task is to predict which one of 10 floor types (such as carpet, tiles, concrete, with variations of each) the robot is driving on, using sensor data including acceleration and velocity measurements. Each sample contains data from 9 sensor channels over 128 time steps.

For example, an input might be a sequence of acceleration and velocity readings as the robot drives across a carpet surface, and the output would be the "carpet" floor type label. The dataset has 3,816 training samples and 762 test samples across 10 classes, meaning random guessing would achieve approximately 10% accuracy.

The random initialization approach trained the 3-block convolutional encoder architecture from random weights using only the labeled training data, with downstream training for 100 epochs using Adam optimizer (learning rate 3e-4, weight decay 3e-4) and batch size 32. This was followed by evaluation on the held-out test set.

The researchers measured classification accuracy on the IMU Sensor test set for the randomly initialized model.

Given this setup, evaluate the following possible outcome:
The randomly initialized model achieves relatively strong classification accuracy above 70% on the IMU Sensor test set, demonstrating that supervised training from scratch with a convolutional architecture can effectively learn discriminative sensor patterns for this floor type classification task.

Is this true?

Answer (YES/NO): NO